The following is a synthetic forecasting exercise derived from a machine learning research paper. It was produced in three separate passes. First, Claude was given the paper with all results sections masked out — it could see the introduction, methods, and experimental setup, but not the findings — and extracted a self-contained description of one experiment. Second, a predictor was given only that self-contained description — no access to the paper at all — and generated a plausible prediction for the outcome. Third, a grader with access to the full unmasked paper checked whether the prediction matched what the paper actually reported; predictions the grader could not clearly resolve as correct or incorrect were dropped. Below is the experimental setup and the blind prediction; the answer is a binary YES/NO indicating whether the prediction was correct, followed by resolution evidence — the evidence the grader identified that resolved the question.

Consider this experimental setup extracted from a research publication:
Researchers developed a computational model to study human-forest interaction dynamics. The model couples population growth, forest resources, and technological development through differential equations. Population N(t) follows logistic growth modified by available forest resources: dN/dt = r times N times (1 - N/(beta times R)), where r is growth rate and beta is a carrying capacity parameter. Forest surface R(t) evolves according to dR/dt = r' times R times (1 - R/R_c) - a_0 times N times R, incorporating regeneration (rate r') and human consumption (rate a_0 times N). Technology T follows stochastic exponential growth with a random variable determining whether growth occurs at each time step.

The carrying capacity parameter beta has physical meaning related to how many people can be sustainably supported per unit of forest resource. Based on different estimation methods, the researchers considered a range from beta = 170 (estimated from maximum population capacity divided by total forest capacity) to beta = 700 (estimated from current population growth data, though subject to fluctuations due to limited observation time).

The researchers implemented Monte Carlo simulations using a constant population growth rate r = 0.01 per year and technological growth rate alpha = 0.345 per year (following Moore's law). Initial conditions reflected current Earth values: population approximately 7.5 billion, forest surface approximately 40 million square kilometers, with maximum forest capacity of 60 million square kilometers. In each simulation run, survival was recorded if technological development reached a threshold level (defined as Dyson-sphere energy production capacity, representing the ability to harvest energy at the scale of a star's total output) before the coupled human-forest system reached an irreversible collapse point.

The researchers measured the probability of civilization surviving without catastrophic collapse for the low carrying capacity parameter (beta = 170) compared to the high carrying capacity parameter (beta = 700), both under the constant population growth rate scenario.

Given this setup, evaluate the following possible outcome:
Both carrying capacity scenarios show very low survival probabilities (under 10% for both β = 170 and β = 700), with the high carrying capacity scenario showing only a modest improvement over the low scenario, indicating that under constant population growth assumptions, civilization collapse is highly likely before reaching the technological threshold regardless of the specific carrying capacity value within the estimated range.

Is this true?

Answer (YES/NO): NO